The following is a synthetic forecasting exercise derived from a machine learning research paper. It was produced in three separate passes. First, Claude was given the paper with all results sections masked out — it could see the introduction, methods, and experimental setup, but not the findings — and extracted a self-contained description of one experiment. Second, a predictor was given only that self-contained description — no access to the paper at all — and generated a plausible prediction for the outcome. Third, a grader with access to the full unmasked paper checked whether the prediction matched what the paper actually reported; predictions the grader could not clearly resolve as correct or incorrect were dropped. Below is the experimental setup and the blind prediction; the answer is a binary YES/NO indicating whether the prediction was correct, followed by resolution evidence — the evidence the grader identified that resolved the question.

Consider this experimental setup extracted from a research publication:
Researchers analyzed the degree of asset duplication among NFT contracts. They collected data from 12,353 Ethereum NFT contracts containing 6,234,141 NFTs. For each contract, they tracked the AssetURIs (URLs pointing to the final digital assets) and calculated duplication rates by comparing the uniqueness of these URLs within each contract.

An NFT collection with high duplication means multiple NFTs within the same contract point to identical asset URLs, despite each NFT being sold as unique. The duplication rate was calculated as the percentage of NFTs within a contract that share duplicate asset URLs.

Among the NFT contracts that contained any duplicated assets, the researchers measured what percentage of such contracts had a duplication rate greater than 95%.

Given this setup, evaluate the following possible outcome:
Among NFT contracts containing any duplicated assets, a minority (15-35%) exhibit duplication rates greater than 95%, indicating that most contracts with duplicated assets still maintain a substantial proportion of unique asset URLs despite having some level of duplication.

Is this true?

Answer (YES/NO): NO